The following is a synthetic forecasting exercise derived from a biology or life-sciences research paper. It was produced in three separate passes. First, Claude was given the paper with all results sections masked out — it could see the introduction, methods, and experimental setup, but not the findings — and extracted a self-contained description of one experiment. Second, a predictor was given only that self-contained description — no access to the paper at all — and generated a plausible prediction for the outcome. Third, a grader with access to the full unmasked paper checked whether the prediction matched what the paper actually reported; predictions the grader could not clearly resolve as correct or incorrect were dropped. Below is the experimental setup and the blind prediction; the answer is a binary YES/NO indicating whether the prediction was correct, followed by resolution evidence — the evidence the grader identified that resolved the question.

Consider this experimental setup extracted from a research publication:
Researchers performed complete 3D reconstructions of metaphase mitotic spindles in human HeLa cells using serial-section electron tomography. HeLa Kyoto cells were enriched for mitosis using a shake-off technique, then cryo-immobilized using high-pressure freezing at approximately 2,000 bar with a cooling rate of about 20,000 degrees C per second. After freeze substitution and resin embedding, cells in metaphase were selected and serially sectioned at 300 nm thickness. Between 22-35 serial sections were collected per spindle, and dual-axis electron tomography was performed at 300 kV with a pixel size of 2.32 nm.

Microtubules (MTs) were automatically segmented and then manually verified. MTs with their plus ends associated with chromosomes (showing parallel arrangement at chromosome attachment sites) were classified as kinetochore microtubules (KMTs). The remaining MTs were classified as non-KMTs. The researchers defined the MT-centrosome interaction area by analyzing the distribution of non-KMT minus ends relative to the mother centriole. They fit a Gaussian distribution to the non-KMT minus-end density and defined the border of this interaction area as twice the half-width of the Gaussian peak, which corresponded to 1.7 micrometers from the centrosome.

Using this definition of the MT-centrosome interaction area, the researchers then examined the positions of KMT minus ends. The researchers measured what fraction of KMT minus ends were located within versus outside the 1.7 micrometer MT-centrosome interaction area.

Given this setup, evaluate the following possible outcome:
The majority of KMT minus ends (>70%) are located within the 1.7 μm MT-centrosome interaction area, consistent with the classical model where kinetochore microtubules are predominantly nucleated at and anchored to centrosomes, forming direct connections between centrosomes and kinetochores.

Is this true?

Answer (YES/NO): NO